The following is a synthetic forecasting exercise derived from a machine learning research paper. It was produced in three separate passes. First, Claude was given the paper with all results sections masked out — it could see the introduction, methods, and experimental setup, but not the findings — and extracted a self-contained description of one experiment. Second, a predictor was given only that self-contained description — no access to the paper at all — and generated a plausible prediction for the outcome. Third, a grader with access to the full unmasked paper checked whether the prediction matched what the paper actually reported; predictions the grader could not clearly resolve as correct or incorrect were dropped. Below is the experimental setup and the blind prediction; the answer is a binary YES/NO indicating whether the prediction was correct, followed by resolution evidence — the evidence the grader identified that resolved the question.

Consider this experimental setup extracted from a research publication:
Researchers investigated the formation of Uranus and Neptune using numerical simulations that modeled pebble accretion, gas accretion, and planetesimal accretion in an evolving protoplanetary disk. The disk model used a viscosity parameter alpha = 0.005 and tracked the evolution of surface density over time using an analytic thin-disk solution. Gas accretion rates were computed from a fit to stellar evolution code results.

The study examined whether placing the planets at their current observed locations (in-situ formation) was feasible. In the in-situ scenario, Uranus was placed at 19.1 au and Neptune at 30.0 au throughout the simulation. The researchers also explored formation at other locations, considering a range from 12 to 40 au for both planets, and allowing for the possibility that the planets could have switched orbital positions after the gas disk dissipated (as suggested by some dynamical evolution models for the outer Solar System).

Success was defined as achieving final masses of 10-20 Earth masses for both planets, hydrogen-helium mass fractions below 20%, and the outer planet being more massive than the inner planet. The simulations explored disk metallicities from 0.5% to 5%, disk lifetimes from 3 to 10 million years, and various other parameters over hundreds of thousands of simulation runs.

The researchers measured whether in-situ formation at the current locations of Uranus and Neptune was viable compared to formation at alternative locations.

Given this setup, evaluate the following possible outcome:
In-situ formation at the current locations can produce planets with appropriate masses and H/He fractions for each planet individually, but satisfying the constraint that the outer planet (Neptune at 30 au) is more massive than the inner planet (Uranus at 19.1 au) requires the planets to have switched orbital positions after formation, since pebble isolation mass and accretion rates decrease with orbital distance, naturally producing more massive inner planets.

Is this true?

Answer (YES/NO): NO